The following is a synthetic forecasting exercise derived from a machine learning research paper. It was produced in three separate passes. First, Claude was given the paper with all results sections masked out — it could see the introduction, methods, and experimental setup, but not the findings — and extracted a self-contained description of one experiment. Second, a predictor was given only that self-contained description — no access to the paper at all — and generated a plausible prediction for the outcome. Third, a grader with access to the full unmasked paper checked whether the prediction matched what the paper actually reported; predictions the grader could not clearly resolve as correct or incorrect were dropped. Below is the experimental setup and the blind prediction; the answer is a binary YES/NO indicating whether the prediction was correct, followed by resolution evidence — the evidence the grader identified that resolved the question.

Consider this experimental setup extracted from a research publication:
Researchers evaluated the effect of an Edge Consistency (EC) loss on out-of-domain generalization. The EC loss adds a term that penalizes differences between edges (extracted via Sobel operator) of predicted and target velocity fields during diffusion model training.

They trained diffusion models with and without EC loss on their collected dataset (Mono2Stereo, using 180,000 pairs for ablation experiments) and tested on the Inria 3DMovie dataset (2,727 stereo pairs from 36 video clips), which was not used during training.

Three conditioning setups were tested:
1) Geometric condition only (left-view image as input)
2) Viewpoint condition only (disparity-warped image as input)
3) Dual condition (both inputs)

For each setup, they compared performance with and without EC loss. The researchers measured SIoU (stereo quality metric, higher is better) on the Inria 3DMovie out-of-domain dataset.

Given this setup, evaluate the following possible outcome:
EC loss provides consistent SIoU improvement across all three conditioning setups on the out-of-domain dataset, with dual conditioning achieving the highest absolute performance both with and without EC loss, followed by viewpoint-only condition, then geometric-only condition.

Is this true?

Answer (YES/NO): NO